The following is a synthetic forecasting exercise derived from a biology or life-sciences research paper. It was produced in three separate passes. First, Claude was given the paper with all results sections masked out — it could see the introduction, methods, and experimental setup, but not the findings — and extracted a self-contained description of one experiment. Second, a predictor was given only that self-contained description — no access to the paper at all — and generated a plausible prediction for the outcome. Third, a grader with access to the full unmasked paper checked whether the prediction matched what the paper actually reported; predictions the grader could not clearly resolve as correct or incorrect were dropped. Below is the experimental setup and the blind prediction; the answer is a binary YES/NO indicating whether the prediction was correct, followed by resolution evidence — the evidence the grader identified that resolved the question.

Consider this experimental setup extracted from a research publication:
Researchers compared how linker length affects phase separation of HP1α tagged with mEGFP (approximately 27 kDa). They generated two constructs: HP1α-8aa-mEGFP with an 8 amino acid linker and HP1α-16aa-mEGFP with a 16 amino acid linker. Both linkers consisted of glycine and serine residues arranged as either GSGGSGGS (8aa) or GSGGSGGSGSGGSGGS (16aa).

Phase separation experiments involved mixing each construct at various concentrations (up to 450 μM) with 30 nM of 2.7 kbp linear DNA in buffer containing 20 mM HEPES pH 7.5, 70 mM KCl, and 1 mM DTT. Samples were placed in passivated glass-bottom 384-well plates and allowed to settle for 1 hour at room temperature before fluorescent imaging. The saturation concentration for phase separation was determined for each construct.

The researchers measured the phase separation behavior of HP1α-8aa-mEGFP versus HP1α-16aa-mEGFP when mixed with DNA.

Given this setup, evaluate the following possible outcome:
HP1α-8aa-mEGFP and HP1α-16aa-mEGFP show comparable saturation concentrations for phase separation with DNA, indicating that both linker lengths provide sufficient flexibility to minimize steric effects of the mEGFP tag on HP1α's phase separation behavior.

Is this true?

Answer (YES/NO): NO